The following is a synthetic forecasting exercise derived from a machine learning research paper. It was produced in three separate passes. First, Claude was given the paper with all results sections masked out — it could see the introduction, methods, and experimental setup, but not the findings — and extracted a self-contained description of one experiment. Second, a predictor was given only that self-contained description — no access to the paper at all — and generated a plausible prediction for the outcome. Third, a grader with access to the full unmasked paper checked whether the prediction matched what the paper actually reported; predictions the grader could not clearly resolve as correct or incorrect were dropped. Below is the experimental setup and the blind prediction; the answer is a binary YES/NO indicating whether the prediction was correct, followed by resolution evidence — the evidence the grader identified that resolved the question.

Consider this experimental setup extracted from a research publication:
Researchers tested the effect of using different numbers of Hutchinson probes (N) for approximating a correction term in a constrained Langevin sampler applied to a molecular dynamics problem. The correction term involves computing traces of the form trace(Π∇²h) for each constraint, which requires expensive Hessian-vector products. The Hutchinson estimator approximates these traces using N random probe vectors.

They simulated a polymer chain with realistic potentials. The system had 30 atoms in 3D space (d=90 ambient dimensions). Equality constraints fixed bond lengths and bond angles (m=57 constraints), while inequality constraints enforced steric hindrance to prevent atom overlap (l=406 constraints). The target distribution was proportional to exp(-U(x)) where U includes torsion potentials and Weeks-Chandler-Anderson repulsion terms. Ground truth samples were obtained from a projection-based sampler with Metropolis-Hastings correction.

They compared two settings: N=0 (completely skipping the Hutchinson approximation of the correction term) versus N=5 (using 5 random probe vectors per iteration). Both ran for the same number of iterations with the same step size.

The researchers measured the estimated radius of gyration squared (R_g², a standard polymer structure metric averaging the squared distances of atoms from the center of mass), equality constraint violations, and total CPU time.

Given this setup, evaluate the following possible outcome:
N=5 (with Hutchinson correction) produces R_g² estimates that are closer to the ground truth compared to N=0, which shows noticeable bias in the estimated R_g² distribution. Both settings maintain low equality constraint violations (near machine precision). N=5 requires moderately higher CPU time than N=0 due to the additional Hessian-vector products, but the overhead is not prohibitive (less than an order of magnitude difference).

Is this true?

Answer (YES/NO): NO